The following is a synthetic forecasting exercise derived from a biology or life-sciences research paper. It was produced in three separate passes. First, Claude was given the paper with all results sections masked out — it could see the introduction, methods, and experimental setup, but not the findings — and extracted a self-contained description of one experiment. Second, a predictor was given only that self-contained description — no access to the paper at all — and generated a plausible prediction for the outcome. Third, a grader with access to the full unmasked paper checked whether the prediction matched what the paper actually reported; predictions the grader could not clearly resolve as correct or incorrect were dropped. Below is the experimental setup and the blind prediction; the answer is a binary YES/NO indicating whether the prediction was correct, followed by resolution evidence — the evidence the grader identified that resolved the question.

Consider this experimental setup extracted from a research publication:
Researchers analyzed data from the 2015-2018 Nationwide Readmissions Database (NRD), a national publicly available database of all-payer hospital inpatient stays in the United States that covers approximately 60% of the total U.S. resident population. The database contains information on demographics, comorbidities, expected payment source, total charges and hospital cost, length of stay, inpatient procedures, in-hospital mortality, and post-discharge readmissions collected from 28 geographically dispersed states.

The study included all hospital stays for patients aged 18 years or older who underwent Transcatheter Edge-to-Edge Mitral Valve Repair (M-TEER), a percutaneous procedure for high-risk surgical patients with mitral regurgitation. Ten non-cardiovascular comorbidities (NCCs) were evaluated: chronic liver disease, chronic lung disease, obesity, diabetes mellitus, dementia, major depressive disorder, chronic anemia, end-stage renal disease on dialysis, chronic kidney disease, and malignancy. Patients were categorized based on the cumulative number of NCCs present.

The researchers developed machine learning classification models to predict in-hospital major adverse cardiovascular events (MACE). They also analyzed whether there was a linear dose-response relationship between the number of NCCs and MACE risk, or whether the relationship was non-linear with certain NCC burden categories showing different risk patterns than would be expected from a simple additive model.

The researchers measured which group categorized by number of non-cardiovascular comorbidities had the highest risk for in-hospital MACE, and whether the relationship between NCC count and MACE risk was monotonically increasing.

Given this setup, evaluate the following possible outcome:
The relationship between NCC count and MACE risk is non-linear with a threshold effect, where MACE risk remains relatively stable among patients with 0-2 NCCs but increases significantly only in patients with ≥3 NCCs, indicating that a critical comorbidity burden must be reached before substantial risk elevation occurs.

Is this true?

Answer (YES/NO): NO